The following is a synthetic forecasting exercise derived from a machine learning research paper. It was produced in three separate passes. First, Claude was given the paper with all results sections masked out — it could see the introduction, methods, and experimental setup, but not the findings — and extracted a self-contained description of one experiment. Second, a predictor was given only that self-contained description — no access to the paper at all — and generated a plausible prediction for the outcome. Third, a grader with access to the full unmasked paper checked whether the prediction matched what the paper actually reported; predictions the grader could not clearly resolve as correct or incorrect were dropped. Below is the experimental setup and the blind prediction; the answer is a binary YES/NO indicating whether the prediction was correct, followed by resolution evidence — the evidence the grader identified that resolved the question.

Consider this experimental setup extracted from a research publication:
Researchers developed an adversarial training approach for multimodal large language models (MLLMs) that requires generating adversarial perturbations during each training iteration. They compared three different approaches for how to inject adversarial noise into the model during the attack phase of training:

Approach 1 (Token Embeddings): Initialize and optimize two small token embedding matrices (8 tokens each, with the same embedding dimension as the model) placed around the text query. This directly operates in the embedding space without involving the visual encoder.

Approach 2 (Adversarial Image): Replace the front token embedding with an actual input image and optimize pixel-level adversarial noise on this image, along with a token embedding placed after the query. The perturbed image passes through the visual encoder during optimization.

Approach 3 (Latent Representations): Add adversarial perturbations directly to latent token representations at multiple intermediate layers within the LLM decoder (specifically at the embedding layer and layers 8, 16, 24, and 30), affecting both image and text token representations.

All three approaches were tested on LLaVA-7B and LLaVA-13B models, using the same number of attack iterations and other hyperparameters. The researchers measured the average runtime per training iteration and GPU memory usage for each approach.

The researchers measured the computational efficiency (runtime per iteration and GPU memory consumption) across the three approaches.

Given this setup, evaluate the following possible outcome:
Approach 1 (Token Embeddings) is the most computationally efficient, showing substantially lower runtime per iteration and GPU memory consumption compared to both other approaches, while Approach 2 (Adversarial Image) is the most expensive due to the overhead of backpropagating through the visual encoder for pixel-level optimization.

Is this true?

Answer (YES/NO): YES